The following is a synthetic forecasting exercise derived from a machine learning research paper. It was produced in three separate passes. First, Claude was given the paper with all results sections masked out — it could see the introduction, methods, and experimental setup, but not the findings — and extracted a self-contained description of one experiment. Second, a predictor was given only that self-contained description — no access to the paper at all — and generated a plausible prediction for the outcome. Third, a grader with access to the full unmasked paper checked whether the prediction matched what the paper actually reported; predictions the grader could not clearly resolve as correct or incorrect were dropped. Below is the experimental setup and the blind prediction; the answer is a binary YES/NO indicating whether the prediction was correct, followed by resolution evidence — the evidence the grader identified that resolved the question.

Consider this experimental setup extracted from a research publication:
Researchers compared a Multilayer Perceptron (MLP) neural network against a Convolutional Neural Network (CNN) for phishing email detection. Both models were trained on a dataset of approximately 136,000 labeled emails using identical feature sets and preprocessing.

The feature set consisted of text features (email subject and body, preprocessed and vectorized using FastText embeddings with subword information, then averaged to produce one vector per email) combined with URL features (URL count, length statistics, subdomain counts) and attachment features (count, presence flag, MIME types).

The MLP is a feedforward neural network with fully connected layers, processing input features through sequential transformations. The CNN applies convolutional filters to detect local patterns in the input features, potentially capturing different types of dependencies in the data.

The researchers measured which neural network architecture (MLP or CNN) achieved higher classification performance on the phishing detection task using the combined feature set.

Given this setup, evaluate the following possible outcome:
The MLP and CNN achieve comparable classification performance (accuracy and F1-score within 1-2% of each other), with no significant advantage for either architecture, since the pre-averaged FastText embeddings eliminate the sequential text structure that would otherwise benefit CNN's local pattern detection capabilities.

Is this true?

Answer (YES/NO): YES